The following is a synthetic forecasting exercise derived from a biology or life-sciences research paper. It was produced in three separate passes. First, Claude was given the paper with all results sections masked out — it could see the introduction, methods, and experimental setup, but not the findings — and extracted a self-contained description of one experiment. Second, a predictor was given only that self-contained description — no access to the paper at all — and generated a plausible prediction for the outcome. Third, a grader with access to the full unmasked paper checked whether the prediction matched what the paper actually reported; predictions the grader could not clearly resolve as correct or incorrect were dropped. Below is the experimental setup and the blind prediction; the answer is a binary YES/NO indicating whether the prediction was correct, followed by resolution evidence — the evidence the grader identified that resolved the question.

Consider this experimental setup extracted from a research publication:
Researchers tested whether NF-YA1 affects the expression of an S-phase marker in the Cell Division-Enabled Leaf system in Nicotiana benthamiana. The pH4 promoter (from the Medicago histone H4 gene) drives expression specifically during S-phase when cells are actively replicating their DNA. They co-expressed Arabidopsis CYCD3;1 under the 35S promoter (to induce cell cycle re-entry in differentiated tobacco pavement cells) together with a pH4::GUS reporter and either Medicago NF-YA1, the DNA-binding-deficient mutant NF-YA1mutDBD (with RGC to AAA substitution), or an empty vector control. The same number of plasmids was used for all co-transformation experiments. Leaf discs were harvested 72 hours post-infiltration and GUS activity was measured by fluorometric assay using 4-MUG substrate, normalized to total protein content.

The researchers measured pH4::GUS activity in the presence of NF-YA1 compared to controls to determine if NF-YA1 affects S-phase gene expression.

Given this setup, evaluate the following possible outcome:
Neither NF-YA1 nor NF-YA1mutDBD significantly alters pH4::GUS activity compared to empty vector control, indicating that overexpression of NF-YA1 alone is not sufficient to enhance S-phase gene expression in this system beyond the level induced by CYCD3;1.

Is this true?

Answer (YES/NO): NO